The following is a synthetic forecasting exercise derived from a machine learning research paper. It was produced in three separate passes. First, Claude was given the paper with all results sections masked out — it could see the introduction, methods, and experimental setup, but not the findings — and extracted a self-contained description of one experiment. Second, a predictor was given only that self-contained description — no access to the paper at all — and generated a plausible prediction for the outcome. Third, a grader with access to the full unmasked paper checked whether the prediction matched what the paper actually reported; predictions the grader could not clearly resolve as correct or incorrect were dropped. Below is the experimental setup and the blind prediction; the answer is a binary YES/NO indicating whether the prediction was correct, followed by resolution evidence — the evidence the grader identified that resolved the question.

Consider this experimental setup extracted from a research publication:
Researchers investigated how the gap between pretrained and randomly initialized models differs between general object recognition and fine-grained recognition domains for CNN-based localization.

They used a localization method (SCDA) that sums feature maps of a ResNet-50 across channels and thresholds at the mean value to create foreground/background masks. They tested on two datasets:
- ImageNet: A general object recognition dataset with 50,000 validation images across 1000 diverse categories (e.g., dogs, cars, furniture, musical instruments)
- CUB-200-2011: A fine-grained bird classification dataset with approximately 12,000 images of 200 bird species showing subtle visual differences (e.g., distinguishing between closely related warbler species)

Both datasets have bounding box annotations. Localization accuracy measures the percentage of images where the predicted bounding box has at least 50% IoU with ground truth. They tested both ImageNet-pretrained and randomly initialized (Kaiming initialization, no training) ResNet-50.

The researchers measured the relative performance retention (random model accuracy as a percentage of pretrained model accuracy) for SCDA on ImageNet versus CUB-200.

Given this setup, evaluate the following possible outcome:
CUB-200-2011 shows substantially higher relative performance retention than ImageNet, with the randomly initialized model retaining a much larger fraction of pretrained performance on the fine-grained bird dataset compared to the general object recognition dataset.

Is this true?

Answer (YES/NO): NO